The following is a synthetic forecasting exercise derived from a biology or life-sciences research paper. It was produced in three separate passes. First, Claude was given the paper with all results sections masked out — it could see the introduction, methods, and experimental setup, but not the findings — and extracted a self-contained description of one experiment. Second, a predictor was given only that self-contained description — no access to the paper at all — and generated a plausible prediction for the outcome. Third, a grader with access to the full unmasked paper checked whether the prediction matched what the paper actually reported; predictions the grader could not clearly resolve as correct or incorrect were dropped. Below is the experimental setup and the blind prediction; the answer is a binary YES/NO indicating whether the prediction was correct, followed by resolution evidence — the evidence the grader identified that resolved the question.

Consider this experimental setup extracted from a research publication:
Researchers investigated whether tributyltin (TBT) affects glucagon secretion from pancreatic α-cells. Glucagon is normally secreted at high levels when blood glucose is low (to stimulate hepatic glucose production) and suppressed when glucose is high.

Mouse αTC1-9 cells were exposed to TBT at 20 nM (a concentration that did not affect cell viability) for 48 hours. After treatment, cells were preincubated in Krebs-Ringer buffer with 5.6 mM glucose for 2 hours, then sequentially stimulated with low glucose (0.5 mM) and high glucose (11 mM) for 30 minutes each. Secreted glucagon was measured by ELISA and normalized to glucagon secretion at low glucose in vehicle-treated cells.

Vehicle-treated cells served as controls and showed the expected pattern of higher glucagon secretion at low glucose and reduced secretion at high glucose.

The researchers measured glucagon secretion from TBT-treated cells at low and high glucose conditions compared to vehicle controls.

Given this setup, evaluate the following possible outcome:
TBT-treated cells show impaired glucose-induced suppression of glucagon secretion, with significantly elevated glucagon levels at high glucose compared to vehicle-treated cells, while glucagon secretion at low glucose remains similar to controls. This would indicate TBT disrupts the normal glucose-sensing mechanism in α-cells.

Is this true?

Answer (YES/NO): NO